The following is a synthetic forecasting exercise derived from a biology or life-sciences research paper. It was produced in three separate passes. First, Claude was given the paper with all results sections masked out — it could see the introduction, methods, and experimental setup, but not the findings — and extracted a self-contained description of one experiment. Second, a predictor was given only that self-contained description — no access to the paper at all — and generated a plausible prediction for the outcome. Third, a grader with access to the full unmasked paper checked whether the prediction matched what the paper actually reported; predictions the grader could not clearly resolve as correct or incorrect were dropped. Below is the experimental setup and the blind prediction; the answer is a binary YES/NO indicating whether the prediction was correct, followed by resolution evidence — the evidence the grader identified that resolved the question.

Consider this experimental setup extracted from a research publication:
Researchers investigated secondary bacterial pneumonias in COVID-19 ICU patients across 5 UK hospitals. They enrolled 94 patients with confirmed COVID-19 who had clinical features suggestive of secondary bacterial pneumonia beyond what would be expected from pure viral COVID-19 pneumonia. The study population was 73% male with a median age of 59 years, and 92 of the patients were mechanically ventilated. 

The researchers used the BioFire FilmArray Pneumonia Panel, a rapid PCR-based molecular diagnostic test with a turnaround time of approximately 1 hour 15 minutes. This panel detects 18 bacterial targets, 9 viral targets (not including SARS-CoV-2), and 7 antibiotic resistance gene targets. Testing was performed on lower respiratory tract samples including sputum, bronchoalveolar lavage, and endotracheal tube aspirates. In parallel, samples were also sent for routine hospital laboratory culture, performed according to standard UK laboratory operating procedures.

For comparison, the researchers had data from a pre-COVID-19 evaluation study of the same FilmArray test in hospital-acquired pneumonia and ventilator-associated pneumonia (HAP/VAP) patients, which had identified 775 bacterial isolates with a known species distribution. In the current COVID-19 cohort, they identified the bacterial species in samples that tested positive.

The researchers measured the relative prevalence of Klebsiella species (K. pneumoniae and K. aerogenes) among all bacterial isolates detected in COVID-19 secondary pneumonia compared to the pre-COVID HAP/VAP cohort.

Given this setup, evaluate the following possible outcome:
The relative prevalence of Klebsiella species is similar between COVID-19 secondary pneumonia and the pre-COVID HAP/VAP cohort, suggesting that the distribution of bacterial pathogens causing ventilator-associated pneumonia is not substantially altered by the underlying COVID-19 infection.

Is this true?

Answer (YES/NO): NO